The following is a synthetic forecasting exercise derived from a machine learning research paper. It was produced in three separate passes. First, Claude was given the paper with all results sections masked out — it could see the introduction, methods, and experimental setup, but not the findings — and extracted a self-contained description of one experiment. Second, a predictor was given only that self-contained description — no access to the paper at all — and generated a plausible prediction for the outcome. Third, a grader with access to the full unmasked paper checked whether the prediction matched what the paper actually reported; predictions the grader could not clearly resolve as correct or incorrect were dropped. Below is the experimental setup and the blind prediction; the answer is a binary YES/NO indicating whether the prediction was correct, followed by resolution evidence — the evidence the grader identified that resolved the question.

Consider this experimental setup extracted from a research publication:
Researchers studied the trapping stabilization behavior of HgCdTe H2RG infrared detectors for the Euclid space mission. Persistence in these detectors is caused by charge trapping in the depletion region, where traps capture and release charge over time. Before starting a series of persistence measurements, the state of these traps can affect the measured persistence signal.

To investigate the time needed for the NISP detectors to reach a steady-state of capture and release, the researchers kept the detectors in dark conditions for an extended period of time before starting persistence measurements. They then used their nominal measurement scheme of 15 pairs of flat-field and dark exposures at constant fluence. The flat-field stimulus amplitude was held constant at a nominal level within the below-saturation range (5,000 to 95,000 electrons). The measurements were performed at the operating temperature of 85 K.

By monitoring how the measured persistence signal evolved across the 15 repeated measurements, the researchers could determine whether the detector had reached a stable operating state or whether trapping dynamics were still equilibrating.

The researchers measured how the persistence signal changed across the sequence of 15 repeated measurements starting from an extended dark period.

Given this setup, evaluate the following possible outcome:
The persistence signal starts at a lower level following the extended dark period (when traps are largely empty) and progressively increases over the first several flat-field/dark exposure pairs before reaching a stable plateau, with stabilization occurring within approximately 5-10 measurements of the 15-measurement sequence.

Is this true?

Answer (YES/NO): YES